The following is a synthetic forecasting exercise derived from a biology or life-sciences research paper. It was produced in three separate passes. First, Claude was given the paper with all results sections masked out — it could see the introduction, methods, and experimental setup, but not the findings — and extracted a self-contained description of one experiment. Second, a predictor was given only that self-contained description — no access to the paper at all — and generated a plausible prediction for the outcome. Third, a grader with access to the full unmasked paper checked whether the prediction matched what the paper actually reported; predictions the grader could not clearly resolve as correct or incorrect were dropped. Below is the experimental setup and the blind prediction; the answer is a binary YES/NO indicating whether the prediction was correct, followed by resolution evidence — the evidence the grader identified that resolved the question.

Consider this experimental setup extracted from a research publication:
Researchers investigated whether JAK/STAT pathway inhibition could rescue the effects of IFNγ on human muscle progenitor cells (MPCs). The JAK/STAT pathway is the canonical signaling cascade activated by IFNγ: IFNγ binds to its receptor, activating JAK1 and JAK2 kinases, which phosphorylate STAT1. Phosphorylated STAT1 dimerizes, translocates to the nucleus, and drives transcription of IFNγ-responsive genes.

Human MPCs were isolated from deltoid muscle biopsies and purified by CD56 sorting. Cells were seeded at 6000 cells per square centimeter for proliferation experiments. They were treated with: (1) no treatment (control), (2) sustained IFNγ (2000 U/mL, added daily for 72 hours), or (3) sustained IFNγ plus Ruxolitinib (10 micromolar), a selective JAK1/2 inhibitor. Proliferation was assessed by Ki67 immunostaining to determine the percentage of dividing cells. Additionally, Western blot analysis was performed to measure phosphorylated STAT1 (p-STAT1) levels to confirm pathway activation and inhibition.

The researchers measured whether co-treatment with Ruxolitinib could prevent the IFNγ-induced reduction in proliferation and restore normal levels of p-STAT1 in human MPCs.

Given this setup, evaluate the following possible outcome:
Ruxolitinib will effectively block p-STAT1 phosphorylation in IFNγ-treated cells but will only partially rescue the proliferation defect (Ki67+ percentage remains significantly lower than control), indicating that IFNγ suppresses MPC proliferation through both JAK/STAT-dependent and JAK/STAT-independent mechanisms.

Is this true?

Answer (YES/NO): NO